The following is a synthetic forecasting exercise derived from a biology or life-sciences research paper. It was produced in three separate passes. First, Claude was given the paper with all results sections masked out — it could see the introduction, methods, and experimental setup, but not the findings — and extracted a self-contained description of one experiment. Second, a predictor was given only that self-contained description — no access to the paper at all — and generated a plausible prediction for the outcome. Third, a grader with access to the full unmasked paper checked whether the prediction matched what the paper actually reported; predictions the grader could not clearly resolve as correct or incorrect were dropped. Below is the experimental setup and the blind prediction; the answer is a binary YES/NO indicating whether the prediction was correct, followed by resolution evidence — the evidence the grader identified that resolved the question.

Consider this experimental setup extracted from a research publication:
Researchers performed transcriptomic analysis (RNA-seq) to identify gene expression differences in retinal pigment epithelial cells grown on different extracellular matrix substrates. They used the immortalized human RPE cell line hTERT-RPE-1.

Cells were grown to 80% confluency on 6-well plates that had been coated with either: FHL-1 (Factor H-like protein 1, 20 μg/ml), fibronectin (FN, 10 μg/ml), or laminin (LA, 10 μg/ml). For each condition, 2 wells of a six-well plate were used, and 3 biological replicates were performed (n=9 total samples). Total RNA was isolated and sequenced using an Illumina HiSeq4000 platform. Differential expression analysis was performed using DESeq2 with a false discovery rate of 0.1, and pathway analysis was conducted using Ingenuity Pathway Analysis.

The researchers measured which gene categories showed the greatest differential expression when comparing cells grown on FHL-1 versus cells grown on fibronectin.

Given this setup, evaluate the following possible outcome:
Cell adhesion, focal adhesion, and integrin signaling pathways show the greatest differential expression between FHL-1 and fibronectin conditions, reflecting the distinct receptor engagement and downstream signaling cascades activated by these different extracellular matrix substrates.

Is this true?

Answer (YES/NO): NO